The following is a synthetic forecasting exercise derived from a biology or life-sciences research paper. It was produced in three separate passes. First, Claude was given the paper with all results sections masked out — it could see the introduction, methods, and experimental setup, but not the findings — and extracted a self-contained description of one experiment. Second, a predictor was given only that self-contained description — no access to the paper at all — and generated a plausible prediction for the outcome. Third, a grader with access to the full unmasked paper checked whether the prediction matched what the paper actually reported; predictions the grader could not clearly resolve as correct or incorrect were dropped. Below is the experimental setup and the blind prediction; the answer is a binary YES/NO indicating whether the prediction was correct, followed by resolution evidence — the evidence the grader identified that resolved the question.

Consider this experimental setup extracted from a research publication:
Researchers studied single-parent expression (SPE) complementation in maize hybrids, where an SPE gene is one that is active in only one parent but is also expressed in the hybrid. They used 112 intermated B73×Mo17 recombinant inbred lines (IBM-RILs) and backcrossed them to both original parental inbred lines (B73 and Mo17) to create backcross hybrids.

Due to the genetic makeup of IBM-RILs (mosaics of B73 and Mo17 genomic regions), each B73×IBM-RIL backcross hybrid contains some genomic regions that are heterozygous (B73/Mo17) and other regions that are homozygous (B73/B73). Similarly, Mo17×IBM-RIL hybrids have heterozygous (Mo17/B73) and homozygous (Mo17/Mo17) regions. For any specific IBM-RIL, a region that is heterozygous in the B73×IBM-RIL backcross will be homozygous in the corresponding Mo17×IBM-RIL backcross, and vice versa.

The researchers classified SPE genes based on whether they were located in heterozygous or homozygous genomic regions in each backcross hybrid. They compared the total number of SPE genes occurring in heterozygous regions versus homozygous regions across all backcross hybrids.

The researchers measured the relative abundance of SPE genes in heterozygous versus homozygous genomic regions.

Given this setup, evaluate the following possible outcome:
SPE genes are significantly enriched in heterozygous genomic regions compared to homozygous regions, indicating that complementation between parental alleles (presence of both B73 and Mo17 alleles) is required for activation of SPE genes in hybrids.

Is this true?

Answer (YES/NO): NO